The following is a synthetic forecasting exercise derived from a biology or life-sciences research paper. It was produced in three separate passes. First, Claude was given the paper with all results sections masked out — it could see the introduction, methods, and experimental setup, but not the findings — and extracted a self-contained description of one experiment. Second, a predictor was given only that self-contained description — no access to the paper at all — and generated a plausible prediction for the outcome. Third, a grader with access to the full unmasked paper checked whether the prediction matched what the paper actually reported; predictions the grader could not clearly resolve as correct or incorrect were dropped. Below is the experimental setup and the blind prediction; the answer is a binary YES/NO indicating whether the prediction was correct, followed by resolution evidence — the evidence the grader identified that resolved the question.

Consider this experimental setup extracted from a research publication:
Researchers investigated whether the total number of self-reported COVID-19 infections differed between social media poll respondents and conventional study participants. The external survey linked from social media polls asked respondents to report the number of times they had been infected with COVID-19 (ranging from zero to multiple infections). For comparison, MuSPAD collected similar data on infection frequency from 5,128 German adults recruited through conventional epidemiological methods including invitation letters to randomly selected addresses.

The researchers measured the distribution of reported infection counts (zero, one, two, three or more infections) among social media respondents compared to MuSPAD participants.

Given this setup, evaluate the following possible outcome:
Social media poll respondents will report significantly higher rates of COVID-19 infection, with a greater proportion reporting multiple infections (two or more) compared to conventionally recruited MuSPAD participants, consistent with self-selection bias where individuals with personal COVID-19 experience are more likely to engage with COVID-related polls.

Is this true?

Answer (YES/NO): NO